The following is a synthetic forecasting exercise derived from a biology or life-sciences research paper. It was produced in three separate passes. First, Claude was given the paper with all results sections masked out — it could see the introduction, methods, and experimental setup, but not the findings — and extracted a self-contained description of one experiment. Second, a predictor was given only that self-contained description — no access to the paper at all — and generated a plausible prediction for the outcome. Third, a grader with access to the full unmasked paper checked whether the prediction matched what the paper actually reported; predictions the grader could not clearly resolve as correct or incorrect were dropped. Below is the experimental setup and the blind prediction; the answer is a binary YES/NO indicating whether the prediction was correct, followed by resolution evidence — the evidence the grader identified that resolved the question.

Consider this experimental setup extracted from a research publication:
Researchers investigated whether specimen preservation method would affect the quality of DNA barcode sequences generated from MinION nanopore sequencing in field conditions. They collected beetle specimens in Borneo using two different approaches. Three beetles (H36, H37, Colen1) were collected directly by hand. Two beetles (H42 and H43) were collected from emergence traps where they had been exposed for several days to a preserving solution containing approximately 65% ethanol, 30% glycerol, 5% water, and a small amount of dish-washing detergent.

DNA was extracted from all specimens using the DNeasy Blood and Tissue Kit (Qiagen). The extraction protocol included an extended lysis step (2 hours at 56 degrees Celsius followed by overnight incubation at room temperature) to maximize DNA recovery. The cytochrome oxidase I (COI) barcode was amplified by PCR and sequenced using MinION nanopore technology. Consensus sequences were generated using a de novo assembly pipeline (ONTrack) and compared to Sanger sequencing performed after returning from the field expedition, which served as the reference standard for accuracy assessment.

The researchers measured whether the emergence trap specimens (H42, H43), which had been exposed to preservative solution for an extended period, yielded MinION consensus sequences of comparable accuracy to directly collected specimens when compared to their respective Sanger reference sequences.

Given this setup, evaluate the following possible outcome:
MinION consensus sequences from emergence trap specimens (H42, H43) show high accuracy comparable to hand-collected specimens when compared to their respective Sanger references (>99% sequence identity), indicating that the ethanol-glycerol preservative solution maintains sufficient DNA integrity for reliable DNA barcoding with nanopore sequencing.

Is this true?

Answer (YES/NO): YES